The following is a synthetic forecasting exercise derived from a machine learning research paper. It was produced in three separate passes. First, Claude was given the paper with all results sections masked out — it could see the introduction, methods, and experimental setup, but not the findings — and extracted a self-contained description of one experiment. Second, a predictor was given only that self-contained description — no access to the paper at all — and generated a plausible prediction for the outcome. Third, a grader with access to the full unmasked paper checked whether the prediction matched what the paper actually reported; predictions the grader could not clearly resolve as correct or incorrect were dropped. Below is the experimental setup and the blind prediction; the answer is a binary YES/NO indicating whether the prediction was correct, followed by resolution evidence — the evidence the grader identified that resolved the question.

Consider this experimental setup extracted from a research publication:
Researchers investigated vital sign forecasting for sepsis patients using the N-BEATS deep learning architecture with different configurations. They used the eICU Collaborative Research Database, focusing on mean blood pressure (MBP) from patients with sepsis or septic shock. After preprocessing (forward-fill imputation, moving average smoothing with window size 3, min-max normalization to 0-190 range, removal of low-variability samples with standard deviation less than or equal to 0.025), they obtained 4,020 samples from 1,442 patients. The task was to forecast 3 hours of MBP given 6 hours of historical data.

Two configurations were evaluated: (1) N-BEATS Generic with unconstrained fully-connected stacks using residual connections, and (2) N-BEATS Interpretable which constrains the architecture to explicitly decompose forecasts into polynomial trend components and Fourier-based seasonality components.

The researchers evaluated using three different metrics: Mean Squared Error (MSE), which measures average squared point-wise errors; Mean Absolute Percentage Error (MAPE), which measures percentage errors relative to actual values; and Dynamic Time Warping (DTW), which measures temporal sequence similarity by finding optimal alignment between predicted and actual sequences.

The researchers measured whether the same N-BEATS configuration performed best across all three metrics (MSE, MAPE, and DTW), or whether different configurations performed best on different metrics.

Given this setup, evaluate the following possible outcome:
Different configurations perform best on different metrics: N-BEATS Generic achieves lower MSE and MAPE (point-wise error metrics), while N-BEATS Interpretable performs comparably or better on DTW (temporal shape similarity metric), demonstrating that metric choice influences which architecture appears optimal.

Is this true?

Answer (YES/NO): NO